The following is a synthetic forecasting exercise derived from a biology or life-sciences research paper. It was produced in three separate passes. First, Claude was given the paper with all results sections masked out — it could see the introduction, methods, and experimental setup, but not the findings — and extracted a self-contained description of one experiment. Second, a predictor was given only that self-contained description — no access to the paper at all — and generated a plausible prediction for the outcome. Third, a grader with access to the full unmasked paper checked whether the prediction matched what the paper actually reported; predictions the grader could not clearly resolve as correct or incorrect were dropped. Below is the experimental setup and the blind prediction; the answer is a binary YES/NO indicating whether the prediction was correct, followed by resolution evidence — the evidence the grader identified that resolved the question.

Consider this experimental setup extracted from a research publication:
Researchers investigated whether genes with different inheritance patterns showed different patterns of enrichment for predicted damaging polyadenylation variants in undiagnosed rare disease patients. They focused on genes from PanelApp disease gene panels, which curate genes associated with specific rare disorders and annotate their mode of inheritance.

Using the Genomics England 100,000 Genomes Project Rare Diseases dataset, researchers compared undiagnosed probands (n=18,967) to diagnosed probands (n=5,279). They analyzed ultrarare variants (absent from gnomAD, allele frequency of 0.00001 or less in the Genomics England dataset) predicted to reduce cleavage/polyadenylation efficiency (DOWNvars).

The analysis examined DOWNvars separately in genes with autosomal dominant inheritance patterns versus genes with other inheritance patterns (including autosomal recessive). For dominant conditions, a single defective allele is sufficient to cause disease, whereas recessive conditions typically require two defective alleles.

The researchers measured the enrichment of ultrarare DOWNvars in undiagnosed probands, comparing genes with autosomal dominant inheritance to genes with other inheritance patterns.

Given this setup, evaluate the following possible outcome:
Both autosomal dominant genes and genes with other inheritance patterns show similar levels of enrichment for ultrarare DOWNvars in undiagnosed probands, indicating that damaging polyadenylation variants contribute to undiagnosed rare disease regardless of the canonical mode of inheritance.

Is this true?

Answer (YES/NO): NO